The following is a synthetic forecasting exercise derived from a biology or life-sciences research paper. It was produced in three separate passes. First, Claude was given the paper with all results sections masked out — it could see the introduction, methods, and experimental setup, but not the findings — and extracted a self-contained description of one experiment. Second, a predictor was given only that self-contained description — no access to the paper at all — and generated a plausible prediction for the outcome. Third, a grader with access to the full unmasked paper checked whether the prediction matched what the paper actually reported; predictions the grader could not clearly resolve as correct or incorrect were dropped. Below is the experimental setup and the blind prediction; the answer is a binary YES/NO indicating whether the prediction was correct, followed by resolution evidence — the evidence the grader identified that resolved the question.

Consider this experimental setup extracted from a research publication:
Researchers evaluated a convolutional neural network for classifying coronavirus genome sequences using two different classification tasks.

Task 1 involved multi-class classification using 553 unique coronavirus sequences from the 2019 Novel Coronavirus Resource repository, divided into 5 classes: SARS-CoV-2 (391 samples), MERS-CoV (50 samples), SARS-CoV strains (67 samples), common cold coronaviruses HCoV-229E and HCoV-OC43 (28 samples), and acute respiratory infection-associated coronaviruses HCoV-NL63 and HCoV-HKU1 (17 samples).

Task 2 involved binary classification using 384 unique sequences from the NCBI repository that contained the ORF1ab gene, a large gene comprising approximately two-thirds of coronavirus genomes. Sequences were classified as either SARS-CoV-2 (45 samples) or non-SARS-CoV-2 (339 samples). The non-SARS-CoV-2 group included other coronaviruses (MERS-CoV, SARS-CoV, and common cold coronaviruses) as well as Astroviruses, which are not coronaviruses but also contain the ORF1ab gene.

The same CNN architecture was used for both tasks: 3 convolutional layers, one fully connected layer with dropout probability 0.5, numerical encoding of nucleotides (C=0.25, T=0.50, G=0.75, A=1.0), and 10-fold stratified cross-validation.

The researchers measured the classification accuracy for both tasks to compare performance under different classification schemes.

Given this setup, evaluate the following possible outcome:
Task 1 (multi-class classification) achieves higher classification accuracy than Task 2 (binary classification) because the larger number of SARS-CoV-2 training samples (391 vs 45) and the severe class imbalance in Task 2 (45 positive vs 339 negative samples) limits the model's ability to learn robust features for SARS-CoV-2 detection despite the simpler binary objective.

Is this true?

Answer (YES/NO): YES